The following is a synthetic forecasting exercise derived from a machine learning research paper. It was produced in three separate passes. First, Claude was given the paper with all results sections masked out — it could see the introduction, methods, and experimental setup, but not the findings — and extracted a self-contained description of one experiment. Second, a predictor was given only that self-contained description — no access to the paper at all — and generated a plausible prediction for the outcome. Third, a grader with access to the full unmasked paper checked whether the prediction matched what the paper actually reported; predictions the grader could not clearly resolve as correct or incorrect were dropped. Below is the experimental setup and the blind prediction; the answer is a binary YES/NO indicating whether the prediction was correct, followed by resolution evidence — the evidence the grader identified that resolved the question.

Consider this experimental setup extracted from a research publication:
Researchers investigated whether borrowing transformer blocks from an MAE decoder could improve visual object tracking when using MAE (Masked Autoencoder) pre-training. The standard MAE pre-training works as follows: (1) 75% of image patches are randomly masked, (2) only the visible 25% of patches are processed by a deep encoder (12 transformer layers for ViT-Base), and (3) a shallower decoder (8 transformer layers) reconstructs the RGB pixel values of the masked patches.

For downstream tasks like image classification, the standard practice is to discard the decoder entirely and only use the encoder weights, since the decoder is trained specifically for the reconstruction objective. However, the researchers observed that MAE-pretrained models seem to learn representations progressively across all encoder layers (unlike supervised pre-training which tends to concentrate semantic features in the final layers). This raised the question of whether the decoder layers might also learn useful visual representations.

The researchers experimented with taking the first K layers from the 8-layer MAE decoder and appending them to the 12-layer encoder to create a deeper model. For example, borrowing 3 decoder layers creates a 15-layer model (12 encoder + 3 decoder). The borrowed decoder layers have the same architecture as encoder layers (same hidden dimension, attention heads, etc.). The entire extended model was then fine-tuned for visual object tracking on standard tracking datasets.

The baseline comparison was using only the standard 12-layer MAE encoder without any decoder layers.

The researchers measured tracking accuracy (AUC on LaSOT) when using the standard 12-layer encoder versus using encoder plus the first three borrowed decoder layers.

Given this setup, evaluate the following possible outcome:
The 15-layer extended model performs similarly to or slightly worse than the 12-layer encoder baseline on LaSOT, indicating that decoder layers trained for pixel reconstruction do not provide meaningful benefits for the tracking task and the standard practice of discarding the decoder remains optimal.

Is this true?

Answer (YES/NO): NO